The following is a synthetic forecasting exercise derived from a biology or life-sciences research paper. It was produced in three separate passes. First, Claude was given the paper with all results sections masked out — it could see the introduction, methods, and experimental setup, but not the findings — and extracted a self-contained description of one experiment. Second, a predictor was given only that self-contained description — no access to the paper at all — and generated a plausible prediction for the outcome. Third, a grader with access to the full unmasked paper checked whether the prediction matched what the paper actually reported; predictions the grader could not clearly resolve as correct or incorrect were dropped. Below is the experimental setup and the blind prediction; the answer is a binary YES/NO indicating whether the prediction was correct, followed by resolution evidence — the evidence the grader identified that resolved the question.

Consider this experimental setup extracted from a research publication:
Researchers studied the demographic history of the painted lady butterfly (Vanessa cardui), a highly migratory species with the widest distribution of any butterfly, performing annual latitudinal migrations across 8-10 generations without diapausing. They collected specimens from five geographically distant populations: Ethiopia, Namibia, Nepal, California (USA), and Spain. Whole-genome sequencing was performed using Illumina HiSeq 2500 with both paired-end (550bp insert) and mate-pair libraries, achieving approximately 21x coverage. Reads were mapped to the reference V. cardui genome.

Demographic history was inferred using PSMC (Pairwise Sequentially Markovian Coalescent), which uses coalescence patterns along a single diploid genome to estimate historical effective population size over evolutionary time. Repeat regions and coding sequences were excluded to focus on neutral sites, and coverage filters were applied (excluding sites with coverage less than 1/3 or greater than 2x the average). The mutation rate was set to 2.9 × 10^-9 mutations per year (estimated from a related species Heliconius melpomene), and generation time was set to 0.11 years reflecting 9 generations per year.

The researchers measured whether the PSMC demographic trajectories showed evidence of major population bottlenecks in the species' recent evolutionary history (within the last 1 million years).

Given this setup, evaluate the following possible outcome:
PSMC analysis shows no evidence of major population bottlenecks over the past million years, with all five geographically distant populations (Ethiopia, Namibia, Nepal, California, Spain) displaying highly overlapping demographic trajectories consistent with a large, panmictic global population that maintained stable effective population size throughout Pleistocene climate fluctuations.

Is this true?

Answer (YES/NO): NO